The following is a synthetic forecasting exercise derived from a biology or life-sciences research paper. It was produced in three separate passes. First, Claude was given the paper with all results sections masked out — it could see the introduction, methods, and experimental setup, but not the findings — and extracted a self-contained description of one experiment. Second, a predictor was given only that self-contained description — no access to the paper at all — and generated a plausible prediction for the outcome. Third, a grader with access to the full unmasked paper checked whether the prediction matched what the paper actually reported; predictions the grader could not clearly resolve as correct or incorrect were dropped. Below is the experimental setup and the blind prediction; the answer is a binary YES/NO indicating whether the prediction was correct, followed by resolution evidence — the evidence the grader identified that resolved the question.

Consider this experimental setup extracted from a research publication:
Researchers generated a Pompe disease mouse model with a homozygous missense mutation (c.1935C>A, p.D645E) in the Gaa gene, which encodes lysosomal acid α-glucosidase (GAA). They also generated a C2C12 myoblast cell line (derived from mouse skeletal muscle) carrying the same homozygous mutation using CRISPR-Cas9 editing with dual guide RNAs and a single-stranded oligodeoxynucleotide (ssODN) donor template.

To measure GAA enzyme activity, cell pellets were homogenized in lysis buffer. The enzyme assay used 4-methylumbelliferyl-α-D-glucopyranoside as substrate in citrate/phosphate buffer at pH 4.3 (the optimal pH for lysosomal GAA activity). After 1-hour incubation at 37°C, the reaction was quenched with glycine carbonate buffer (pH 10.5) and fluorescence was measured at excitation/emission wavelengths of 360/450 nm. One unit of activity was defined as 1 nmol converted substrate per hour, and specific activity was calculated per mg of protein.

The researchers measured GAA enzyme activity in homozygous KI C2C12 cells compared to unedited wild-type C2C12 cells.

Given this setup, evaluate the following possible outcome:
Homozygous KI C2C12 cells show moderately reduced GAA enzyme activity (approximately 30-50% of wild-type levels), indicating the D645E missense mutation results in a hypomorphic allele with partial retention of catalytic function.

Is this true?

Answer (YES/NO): NO